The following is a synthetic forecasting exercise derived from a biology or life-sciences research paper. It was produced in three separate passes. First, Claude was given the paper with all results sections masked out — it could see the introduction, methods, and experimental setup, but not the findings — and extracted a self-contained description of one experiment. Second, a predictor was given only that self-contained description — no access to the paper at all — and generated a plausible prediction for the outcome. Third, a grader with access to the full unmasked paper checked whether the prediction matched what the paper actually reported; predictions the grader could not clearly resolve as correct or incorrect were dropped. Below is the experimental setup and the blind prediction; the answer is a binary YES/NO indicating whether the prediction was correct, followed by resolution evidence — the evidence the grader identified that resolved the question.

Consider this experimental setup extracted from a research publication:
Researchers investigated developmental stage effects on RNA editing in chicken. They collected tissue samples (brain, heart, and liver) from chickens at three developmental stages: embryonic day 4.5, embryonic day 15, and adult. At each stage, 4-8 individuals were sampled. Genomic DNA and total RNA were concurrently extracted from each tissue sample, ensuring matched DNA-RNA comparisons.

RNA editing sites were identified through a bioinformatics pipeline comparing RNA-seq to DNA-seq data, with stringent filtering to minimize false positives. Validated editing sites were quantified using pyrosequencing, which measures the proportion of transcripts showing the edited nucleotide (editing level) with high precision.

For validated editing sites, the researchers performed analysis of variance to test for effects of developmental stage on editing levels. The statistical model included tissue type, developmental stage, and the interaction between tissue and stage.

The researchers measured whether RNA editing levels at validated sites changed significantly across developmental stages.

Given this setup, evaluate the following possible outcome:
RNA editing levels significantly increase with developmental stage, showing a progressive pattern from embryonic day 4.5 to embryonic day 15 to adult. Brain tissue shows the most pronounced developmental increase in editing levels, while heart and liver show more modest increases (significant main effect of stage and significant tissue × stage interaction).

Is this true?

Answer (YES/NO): NO